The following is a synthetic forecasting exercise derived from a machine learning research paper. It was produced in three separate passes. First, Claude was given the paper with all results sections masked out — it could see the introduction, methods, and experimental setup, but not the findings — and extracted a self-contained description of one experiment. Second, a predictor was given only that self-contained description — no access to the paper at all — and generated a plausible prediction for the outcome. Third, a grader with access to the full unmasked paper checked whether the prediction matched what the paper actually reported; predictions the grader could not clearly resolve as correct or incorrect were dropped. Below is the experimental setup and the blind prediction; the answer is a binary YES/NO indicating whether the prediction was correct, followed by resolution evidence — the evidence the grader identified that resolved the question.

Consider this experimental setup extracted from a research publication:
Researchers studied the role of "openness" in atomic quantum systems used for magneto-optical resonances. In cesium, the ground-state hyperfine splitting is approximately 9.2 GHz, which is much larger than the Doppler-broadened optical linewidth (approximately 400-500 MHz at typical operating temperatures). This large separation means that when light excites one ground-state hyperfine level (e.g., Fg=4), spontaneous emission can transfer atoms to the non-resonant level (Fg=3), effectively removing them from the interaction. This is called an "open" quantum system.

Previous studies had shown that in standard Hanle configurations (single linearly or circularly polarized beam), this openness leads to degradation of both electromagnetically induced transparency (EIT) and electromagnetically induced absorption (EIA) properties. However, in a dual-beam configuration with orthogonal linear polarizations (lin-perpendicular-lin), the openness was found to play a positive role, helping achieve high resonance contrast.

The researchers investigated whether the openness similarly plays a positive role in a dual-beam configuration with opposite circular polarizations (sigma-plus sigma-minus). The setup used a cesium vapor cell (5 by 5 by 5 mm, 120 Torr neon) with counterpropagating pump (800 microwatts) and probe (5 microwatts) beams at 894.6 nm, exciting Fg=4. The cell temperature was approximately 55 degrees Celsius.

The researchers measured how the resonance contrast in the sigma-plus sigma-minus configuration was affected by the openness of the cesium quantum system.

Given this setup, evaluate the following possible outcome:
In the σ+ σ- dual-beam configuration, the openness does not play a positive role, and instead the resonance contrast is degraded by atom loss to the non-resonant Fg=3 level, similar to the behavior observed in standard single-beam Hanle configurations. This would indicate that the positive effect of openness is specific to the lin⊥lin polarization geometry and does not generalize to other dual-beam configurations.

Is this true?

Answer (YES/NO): NO